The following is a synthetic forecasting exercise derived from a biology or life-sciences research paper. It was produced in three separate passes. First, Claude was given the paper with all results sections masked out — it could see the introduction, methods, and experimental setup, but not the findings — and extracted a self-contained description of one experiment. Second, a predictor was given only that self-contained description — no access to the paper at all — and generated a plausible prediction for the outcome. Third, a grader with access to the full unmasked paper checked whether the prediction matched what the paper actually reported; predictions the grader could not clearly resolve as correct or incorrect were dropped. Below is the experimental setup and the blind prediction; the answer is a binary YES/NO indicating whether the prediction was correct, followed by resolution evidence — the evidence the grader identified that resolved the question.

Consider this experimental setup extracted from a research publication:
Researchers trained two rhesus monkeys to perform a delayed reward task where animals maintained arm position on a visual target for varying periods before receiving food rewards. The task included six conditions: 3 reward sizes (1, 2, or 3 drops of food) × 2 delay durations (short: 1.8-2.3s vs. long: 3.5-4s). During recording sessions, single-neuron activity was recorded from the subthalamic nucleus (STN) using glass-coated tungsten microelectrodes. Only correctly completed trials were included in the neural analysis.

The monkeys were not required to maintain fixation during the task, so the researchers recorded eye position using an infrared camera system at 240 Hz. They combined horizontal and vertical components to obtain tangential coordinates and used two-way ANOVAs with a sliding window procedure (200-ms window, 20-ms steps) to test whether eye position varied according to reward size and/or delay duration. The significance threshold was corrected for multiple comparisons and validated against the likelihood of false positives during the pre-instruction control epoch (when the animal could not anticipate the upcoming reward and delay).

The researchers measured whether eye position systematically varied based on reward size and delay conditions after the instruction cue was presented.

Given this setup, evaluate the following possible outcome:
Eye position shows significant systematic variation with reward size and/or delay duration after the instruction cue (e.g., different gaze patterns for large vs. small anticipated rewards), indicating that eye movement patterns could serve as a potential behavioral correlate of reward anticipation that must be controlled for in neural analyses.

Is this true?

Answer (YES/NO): YES